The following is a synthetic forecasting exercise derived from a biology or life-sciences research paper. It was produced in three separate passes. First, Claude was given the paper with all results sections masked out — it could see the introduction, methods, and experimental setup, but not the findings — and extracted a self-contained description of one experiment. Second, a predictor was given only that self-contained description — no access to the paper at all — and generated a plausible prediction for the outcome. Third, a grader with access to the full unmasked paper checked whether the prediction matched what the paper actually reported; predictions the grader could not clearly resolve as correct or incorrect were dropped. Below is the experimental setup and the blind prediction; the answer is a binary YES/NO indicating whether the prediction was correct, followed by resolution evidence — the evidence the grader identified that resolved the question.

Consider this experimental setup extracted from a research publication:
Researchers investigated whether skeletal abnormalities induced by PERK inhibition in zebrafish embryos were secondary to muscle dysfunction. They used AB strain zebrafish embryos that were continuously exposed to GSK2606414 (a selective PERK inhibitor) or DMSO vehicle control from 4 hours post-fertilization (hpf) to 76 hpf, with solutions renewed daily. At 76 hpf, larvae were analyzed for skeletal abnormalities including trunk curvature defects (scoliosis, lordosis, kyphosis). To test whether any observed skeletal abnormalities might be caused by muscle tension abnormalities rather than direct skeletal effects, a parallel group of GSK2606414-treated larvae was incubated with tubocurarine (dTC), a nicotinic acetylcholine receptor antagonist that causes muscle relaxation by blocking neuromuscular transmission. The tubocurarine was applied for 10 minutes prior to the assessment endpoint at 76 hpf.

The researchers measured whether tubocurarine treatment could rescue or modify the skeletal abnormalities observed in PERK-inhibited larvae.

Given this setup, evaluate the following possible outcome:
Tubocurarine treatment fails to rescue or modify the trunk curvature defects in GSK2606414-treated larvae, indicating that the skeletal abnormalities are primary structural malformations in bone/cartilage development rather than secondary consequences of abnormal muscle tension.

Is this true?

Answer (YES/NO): YES